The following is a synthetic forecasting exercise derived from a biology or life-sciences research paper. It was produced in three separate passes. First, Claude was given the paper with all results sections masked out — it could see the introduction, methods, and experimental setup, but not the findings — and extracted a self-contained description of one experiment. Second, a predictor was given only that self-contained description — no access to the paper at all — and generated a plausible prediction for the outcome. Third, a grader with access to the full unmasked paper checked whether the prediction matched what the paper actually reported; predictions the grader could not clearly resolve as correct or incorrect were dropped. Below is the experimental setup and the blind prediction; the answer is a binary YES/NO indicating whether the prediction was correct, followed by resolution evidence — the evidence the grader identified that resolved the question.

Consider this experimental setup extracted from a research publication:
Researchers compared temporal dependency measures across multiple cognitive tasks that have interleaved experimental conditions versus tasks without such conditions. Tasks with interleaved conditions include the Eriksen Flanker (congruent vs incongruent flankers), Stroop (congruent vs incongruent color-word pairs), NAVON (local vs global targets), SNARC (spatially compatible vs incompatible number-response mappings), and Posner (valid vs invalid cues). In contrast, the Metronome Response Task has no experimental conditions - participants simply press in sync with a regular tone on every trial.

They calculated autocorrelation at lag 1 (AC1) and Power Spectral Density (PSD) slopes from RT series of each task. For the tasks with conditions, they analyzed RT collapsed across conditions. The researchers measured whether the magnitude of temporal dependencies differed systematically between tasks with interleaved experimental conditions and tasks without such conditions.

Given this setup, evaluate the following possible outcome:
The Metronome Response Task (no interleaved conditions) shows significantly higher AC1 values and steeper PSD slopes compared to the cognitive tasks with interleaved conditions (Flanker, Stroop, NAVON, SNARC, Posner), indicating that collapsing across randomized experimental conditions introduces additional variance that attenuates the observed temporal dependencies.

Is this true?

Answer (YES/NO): NO